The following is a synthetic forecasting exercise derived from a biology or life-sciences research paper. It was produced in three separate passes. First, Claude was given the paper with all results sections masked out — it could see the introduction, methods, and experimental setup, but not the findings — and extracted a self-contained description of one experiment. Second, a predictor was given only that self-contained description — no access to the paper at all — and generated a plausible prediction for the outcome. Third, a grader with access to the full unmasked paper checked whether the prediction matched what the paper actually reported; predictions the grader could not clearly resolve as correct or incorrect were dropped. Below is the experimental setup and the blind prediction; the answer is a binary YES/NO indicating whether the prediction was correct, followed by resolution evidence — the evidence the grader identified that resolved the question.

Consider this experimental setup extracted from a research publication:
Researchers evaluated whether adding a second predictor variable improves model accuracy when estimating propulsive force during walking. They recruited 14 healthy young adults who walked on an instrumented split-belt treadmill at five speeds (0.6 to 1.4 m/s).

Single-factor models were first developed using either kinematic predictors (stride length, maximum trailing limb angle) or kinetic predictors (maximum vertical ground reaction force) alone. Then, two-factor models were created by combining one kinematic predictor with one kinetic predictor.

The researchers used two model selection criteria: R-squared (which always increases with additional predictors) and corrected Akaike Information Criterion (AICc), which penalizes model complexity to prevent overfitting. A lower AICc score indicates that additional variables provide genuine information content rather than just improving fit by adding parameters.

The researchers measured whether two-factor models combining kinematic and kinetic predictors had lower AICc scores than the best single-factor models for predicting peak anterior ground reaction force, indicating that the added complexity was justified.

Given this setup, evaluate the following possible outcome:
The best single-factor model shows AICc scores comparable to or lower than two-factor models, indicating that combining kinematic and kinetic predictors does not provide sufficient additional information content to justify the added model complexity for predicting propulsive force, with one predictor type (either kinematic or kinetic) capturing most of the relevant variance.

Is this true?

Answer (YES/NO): NO